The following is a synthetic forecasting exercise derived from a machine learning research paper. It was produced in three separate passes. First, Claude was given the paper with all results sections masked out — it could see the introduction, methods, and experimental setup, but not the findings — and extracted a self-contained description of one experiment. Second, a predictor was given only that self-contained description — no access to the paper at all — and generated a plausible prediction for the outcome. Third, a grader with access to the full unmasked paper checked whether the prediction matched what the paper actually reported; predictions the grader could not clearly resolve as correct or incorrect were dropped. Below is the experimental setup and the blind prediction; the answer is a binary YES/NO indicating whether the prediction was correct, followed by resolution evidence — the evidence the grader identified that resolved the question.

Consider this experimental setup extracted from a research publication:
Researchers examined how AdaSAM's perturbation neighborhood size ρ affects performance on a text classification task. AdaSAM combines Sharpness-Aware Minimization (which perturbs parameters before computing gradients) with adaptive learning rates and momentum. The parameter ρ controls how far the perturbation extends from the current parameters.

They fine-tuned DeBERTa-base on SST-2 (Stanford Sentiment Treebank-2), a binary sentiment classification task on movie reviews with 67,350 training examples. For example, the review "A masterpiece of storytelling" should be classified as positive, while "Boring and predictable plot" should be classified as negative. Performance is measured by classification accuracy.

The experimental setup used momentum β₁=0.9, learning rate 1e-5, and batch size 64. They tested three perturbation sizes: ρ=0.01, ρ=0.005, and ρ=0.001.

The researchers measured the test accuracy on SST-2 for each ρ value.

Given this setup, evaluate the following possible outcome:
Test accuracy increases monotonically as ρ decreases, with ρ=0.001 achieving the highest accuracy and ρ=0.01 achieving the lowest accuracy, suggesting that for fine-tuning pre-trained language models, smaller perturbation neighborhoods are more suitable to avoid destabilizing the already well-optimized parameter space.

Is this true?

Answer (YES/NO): NO